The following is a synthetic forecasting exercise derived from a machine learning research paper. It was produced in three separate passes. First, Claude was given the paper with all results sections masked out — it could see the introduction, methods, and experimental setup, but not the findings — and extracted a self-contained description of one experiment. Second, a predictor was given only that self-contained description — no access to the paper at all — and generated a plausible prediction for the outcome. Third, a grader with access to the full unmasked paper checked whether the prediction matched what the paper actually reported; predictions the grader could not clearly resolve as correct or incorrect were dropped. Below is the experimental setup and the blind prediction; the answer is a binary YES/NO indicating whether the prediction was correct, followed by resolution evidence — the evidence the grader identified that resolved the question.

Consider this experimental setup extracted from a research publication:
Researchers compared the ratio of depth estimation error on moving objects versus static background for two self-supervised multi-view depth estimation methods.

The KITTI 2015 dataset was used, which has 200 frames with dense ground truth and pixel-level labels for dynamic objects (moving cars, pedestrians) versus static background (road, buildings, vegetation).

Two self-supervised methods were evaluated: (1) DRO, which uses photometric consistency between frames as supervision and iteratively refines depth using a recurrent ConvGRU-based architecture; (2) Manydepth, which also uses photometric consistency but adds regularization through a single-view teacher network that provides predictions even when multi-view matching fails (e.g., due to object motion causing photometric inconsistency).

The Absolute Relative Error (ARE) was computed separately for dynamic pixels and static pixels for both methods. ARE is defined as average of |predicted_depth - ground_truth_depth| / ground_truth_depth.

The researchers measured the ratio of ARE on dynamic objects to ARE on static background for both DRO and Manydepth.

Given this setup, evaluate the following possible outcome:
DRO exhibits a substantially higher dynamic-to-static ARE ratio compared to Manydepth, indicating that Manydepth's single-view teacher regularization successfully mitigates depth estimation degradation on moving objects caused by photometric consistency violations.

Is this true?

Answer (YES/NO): YES